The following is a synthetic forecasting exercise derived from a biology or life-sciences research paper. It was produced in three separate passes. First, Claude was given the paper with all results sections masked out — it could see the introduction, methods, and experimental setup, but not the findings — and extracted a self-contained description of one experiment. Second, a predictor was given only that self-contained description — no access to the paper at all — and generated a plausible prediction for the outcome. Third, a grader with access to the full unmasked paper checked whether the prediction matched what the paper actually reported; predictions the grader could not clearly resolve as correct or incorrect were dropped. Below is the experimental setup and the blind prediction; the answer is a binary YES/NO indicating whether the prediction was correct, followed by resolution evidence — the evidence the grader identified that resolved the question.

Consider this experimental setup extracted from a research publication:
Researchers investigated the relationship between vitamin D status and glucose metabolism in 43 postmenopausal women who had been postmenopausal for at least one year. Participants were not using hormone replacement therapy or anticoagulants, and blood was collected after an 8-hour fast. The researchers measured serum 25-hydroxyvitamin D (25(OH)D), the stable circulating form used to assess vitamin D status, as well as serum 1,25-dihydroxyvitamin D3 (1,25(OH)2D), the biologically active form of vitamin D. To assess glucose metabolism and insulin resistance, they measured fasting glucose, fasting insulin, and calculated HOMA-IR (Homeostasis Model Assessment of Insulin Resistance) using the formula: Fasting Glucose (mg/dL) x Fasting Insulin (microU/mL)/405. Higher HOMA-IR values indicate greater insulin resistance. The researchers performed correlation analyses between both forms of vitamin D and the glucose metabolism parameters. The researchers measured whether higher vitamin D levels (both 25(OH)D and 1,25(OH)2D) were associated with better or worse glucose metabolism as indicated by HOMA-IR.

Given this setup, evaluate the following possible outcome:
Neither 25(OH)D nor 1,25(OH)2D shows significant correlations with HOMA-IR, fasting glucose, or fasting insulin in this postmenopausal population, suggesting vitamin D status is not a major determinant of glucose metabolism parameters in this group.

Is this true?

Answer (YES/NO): NO